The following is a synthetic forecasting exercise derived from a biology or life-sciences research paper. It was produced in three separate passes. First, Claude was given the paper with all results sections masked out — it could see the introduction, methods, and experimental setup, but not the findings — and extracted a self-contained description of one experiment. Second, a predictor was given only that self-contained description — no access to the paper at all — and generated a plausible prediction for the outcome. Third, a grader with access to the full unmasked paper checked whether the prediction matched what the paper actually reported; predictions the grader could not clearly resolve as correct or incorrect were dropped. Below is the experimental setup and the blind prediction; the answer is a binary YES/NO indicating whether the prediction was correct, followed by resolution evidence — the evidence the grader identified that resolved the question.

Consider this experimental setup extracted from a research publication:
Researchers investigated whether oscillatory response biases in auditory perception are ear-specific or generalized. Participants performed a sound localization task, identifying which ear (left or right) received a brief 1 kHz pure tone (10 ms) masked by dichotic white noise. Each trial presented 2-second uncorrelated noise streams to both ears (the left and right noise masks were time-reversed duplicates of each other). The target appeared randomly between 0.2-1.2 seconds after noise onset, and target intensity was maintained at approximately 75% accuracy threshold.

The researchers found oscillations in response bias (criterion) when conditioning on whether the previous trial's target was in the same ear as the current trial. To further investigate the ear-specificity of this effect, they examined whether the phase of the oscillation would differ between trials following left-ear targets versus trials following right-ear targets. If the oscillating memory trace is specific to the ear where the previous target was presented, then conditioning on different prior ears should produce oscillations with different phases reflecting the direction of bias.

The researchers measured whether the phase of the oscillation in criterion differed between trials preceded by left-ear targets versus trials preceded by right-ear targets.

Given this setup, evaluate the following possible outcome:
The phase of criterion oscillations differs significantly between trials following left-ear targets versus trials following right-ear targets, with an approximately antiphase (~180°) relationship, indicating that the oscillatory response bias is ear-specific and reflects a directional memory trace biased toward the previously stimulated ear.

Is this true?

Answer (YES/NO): NO